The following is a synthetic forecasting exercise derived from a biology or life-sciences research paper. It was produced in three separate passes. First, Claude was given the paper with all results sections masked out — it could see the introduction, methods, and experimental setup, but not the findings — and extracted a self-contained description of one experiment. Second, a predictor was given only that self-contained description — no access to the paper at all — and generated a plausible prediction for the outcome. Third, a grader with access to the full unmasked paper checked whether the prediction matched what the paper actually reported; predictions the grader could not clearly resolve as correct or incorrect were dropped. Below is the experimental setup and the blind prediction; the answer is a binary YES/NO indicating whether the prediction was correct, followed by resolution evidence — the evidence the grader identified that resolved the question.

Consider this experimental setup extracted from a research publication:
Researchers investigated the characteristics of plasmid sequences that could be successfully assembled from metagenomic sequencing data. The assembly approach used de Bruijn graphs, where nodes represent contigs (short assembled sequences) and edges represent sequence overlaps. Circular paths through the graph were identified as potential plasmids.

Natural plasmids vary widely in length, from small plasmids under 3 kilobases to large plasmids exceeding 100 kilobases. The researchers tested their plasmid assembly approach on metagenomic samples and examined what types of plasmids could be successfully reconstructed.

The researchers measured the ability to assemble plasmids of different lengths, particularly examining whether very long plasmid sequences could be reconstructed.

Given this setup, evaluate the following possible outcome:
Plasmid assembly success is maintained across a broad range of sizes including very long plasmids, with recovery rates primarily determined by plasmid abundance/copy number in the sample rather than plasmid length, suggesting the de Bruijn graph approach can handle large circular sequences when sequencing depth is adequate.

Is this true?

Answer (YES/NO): NO